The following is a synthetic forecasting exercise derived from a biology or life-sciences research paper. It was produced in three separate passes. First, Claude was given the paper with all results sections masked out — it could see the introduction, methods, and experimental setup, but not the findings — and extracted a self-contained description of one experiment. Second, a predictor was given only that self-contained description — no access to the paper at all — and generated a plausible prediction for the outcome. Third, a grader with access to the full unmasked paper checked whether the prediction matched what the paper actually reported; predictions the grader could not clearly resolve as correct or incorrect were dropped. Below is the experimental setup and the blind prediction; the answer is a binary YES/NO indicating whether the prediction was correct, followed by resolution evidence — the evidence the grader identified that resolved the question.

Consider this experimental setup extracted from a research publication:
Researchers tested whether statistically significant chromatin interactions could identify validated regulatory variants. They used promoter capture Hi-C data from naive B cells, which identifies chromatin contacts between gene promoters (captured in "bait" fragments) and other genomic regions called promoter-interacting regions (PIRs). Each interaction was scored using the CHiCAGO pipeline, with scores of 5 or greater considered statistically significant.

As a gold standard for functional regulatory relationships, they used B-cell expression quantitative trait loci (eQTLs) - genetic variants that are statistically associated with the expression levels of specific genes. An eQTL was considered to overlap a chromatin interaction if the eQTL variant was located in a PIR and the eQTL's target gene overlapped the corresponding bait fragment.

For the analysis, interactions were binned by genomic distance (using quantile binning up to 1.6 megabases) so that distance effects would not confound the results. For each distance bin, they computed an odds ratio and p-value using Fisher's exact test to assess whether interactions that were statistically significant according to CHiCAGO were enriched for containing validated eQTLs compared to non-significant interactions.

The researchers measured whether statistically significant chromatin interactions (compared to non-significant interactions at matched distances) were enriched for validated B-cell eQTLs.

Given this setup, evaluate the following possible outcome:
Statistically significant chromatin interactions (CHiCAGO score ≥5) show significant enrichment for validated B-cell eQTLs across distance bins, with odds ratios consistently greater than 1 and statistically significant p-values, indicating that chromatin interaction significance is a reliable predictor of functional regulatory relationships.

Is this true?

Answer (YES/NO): YES